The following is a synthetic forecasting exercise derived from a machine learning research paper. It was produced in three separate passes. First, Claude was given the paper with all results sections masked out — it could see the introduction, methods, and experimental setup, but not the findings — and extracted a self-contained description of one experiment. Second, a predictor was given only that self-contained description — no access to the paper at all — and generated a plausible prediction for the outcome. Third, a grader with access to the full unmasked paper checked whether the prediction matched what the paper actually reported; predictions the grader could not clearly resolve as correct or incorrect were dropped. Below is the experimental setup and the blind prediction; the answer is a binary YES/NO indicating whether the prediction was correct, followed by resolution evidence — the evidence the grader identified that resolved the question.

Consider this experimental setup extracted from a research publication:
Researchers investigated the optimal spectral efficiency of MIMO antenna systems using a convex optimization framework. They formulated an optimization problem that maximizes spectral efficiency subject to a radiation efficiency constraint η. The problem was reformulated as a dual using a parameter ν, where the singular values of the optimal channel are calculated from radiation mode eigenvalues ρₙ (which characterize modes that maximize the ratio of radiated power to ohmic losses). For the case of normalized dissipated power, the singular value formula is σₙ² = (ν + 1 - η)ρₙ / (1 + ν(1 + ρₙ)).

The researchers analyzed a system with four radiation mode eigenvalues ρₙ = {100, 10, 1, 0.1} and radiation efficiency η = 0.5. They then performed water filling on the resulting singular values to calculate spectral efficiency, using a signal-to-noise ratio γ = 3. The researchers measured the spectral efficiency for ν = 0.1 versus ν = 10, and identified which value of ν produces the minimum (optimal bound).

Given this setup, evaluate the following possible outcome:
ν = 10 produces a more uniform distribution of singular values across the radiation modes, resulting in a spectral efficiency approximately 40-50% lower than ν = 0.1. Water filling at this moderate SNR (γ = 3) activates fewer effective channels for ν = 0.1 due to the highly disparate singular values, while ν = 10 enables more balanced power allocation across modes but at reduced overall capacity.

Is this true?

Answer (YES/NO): NO